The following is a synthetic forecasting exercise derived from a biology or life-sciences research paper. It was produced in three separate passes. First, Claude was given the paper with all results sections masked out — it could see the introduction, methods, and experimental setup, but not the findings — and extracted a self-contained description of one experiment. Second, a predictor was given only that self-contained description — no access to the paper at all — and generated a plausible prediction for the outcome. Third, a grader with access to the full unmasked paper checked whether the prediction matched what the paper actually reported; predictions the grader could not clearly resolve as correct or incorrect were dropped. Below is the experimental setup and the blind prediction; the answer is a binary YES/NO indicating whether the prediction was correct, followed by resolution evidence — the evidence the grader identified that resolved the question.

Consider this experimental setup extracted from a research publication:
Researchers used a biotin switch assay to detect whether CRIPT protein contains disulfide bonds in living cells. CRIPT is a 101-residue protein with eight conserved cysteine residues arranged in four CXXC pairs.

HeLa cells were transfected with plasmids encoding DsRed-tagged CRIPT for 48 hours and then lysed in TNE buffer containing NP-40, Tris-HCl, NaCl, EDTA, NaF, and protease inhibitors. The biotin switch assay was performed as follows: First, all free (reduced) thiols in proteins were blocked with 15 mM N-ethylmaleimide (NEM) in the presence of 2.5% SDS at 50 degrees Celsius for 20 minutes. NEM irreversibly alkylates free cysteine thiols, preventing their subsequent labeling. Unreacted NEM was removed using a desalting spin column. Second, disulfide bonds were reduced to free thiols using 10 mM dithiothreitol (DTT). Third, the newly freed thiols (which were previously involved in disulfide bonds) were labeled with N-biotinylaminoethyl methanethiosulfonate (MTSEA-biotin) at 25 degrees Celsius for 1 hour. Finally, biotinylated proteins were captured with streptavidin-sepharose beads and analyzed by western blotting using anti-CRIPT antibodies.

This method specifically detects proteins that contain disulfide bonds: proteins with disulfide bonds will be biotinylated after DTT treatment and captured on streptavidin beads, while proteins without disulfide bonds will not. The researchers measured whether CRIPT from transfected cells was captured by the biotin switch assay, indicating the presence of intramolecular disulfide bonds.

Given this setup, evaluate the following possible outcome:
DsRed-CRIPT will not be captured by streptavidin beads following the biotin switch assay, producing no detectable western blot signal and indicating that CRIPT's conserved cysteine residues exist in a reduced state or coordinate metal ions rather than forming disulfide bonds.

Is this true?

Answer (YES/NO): NO